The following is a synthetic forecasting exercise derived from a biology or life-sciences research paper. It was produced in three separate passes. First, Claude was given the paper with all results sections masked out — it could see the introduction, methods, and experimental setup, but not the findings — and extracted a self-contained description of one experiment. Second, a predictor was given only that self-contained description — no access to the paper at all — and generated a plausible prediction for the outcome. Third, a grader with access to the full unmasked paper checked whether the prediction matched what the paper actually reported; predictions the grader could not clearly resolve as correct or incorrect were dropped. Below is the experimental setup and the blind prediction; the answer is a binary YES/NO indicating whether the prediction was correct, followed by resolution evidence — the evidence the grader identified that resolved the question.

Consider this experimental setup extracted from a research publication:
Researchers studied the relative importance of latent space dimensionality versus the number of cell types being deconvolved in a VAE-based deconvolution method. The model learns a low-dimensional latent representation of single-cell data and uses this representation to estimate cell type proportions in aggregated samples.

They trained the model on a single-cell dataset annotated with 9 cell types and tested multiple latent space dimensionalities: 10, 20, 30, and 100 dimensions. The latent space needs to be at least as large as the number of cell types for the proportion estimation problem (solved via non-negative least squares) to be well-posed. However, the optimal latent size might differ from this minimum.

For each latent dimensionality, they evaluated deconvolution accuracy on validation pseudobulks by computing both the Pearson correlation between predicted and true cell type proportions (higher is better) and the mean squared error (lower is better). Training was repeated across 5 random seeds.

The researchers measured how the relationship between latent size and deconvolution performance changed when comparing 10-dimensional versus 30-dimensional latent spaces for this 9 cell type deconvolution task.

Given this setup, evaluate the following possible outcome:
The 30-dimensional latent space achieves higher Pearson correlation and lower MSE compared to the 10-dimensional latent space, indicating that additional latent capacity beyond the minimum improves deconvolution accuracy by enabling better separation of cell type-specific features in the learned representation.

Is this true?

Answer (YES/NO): YES